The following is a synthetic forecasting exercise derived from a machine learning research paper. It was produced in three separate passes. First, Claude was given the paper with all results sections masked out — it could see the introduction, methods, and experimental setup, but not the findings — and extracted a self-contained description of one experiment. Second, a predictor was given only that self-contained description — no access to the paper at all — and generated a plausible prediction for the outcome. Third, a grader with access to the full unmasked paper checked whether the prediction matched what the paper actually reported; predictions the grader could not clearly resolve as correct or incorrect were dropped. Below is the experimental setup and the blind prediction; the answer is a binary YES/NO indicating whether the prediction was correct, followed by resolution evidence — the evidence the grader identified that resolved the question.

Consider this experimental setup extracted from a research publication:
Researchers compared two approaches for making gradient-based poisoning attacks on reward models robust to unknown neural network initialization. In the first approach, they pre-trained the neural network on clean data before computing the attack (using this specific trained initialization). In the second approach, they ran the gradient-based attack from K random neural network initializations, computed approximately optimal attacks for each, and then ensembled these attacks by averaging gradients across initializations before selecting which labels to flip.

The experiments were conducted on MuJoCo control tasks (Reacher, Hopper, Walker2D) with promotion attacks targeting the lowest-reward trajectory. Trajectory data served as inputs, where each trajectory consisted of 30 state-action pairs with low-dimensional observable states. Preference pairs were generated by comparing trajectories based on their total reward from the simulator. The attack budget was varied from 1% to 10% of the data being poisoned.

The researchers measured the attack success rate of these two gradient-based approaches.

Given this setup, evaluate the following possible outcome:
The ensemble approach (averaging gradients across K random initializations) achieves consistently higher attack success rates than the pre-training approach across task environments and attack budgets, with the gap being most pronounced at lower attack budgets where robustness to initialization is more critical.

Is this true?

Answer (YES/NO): NO